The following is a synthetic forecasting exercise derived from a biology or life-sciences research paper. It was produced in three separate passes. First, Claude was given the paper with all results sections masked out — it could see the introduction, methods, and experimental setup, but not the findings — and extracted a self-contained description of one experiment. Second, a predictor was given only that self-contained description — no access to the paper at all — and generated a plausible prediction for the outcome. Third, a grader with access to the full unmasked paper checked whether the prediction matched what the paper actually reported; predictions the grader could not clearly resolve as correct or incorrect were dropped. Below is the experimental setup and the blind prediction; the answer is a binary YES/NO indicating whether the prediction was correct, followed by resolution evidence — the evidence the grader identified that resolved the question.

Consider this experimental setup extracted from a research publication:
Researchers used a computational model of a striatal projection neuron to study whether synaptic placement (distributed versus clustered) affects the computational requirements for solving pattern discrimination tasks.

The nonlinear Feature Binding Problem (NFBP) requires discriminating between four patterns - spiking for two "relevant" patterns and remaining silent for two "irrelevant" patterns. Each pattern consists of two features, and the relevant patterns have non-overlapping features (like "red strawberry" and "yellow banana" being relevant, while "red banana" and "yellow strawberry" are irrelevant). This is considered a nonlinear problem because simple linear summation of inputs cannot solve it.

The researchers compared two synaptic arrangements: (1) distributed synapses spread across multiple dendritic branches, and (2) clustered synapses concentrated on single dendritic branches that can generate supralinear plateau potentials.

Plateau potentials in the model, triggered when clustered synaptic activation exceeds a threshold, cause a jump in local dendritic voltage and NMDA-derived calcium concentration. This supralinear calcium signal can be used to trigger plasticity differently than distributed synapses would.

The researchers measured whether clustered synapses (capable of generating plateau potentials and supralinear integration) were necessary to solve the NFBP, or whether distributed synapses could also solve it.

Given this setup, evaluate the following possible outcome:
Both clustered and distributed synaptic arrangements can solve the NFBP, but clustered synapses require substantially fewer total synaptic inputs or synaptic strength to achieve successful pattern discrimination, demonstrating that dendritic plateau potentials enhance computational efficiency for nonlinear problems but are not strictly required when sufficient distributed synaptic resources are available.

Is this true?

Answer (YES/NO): NO